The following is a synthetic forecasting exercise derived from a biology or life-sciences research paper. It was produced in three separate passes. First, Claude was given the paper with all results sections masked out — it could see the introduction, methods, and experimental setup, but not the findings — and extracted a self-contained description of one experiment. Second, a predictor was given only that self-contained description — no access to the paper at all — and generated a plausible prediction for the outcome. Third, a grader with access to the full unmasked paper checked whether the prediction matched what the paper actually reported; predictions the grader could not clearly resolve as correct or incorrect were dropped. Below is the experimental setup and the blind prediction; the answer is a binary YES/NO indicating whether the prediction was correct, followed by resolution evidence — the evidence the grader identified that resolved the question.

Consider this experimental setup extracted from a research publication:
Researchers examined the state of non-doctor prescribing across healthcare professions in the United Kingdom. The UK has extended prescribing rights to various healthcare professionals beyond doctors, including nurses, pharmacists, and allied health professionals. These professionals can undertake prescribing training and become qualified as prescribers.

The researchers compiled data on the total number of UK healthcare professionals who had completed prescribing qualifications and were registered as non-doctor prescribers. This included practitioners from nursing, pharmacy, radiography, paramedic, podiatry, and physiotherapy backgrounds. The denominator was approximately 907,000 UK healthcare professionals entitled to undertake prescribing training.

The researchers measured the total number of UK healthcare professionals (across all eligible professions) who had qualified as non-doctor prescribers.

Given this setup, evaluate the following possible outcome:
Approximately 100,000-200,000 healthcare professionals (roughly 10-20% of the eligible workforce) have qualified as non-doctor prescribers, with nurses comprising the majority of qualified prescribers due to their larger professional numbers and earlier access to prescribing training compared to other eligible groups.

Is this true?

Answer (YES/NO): NO